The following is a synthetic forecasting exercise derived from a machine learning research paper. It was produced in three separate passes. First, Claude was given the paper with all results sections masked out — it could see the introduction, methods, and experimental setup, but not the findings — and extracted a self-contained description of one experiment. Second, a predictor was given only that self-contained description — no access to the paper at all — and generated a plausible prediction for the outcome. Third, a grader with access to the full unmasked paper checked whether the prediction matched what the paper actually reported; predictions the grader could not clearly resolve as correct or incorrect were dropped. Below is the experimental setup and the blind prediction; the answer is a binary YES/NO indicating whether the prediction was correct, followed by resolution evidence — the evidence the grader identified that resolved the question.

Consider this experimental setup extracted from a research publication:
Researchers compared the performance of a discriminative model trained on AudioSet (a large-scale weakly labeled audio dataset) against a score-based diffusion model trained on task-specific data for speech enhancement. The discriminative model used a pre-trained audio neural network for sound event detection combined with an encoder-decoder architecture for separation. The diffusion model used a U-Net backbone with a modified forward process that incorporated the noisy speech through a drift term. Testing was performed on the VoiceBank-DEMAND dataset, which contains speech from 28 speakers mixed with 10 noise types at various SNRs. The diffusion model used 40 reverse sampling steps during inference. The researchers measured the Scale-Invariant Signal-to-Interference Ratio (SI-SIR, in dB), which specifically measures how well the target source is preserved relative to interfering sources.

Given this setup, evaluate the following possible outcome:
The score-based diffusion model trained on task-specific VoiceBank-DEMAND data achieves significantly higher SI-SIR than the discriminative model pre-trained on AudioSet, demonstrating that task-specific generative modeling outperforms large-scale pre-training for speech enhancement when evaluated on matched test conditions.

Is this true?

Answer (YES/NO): NO